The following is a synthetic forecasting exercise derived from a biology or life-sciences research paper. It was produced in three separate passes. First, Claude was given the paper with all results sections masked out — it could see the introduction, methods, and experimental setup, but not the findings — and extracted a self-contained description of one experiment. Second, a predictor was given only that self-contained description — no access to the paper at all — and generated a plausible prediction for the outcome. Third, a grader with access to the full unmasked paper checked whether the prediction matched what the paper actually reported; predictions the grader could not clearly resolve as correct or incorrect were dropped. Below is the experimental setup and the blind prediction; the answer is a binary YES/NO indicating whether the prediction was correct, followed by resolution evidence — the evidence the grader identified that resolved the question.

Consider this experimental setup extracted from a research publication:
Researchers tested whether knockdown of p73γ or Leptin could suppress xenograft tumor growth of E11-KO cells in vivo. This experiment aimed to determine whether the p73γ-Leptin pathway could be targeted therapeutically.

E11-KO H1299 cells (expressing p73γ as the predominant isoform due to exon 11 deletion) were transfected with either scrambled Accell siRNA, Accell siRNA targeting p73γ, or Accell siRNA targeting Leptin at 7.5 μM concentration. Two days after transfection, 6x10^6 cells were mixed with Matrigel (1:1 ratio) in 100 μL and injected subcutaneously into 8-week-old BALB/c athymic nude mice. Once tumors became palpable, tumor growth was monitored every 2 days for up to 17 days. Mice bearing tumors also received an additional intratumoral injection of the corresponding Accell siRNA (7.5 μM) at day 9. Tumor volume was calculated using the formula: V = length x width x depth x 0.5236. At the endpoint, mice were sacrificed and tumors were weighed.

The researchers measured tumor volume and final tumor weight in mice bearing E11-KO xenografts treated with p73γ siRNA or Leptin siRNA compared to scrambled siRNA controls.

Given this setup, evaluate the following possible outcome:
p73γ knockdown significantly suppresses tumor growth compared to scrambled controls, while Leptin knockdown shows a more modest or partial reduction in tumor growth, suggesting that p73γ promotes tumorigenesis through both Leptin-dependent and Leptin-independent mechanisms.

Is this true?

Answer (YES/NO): NO